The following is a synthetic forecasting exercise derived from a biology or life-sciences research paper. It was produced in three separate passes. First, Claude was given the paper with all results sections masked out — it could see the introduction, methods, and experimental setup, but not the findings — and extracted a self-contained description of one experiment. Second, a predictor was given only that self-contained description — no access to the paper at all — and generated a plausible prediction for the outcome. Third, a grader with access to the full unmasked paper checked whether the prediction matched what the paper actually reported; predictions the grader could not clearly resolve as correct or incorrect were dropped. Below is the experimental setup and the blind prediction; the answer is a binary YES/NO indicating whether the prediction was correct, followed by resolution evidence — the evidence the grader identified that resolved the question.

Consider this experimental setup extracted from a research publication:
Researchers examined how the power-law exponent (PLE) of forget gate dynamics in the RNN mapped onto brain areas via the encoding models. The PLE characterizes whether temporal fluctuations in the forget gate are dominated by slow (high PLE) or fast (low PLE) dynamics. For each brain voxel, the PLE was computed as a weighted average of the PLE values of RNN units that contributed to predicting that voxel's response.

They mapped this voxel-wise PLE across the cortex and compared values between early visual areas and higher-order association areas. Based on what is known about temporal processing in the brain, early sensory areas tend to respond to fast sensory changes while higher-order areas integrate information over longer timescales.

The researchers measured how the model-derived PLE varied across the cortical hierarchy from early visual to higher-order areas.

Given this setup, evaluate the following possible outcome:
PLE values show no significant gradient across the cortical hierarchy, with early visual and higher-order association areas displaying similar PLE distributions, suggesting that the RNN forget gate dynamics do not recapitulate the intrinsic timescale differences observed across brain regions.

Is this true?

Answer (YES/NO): NO